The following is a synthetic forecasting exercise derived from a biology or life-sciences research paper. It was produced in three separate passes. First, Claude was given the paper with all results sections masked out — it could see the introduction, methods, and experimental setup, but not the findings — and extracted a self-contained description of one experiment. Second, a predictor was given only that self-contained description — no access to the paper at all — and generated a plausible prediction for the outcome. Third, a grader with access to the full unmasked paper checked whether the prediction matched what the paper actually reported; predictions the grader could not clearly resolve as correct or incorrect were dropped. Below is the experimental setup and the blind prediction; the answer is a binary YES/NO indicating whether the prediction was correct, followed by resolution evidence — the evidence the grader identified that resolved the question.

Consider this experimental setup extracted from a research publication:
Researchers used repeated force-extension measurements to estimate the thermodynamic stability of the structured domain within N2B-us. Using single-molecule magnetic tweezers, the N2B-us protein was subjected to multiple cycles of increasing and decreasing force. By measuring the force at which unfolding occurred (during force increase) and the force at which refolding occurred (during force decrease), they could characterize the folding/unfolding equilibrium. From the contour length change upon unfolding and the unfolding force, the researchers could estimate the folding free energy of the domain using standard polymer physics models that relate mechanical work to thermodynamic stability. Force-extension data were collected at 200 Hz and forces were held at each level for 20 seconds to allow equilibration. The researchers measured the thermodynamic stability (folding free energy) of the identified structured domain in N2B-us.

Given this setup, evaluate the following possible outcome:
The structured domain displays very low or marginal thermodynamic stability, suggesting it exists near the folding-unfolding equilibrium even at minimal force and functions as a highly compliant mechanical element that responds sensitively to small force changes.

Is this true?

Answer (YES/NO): NO